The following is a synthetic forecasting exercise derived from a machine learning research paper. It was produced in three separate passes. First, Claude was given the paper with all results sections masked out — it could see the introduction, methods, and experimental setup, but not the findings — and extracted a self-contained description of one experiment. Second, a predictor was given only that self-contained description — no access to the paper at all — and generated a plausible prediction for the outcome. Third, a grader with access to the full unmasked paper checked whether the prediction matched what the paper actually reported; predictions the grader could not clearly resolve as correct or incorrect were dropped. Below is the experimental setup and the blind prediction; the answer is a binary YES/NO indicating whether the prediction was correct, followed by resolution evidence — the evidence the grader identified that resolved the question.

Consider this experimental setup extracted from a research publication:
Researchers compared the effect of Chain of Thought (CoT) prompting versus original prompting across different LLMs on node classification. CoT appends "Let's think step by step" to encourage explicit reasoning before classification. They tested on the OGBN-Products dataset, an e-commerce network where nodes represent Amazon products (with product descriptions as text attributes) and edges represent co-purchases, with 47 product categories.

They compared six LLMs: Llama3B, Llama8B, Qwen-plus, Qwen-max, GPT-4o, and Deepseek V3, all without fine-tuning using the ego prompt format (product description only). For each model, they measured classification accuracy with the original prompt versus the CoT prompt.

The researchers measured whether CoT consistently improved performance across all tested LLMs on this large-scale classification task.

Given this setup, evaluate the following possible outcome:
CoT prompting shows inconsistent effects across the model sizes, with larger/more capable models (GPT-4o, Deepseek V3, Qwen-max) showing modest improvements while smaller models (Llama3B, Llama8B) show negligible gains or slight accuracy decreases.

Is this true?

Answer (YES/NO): NO